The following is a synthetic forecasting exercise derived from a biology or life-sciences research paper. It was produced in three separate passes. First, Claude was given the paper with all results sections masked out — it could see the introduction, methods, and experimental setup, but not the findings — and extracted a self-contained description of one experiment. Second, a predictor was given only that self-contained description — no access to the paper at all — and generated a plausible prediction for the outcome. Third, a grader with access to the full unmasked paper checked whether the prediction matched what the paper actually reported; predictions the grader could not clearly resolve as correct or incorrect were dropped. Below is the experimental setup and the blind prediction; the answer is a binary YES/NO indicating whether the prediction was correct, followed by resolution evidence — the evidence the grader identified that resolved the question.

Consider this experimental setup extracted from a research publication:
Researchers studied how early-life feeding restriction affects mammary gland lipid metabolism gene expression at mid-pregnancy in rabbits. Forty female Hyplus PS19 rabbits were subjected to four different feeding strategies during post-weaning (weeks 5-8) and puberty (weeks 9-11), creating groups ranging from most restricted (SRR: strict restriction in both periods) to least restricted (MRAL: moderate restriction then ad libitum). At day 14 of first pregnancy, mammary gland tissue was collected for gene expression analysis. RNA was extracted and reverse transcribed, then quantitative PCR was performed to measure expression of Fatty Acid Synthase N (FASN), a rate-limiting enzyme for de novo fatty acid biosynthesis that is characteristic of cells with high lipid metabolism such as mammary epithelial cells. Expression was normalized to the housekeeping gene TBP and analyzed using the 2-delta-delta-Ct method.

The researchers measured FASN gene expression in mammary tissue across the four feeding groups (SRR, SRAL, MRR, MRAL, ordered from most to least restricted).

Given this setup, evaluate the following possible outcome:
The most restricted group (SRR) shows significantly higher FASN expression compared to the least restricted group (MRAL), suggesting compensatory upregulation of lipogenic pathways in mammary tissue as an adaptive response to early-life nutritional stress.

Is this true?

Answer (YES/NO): NO